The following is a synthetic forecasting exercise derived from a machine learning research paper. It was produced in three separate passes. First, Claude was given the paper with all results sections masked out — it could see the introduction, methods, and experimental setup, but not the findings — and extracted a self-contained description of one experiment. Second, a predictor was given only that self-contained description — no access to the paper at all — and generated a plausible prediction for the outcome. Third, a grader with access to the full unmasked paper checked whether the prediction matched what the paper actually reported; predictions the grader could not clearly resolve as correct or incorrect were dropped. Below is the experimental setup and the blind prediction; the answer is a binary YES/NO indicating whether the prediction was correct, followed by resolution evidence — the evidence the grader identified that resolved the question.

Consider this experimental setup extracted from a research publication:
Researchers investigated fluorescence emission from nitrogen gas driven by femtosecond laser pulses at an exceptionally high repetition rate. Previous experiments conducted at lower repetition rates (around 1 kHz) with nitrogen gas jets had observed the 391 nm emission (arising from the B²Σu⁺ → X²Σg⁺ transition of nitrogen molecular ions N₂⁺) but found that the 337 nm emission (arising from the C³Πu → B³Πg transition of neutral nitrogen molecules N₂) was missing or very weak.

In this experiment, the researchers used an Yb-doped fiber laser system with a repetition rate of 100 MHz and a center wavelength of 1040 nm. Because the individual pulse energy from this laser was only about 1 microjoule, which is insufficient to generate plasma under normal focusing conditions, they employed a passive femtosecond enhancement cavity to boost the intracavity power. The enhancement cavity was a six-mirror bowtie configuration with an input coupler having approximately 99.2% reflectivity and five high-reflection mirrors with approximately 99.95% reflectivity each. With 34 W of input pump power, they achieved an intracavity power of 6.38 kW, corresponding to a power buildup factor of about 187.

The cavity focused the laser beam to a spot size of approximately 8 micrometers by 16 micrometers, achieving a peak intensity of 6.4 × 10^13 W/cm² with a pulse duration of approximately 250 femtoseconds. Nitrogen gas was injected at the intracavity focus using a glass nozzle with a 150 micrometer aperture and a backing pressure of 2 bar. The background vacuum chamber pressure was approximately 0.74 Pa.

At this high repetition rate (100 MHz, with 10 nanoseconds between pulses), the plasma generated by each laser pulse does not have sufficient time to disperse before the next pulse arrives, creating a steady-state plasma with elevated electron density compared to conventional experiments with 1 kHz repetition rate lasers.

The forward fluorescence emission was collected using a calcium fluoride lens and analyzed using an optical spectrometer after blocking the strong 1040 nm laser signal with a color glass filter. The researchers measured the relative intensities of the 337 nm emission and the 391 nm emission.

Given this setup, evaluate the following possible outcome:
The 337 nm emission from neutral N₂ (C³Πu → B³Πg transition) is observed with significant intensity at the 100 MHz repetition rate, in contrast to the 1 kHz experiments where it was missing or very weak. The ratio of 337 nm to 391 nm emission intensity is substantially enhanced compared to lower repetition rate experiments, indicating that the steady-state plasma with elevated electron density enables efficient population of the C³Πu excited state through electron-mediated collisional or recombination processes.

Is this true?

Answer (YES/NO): YES